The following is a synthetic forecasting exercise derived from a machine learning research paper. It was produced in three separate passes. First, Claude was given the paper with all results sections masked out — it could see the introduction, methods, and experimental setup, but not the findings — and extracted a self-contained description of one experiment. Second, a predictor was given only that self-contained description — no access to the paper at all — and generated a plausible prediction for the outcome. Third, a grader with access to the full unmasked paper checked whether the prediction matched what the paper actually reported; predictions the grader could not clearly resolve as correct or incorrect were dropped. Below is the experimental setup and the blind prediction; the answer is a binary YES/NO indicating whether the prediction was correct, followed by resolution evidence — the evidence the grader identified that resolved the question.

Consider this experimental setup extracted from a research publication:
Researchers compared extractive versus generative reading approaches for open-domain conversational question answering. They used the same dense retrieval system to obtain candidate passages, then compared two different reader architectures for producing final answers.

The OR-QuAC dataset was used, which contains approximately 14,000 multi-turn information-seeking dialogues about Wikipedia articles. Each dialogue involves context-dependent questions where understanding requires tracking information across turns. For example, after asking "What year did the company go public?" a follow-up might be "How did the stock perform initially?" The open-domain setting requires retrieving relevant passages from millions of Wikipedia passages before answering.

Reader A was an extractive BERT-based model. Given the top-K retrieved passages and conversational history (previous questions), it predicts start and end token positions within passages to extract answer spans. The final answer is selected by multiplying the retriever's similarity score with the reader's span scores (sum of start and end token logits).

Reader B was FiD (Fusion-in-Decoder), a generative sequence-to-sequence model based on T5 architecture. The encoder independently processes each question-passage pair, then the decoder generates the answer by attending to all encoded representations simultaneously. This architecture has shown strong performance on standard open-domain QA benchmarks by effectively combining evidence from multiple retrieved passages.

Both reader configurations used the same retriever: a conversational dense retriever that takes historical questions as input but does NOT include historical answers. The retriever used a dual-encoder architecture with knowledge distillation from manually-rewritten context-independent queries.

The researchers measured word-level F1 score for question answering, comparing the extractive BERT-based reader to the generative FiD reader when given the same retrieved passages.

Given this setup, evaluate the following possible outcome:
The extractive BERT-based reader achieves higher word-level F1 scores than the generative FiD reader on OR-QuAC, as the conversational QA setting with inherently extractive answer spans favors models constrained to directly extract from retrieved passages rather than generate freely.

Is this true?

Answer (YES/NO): YES